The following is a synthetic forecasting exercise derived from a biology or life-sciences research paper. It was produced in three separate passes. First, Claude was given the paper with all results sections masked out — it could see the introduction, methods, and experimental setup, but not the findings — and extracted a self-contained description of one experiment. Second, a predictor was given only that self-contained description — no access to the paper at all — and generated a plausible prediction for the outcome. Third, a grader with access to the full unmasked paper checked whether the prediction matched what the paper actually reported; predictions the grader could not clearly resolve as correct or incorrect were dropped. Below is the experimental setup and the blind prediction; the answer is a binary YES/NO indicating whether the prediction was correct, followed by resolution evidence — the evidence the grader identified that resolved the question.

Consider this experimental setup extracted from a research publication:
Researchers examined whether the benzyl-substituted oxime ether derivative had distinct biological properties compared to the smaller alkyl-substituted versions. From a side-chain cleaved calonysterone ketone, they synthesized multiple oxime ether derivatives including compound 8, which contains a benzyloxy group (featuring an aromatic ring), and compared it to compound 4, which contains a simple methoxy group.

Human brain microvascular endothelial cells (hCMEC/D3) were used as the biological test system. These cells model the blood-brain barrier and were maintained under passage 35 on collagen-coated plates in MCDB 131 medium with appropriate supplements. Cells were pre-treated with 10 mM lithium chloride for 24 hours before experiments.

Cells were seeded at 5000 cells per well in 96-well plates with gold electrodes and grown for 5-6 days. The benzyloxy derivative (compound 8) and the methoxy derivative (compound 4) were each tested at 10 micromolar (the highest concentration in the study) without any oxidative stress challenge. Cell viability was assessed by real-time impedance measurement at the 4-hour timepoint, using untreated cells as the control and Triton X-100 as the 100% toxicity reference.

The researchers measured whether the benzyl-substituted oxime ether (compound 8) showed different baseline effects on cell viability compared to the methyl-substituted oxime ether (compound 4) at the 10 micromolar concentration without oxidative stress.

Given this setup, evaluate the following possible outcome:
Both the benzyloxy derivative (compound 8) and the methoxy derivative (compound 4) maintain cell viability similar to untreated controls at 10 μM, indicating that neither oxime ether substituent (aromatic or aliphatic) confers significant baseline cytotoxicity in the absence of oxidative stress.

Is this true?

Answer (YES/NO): NO